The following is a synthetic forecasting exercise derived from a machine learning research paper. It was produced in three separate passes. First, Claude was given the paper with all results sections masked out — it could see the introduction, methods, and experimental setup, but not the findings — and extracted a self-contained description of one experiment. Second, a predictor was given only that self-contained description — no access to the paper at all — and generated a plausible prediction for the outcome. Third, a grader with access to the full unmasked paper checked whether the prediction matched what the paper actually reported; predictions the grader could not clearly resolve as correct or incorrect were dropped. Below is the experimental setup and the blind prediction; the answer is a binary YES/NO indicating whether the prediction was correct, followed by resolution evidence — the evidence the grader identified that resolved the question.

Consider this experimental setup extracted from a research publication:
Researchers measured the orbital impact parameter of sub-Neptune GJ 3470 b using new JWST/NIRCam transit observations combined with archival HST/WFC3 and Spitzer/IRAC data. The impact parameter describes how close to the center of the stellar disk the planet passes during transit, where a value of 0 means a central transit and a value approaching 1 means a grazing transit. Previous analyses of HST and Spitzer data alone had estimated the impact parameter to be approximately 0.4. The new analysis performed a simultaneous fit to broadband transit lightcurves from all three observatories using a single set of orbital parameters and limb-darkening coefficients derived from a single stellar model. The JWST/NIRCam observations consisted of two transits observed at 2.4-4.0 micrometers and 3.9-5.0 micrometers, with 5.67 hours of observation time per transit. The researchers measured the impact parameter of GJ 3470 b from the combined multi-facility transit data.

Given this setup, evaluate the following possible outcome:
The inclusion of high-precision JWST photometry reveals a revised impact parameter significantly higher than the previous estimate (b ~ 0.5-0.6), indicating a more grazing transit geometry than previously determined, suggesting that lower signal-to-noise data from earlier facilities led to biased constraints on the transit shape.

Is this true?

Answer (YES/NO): NO